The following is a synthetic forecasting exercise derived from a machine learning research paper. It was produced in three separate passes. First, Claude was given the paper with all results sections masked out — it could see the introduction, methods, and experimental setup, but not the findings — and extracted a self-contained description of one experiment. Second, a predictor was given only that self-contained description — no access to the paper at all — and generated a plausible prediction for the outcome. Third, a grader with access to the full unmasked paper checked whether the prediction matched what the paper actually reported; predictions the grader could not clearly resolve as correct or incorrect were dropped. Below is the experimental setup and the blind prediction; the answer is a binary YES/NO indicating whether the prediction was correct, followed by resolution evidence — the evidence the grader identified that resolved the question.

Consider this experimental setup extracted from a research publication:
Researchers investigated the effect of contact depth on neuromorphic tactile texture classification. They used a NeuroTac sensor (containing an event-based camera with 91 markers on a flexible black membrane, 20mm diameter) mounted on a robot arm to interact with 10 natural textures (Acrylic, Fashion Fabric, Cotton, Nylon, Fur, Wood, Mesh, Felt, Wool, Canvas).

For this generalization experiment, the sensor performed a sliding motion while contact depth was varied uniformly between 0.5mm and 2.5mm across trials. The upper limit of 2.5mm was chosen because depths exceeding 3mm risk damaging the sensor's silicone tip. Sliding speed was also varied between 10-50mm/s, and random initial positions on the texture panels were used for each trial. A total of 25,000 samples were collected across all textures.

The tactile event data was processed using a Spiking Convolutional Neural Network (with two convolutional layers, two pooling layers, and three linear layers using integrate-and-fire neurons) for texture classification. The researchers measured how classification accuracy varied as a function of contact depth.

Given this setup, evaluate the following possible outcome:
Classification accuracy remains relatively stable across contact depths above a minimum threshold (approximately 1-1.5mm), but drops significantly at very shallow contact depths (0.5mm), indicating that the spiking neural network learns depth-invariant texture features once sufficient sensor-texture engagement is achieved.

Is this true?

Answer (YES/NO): NO